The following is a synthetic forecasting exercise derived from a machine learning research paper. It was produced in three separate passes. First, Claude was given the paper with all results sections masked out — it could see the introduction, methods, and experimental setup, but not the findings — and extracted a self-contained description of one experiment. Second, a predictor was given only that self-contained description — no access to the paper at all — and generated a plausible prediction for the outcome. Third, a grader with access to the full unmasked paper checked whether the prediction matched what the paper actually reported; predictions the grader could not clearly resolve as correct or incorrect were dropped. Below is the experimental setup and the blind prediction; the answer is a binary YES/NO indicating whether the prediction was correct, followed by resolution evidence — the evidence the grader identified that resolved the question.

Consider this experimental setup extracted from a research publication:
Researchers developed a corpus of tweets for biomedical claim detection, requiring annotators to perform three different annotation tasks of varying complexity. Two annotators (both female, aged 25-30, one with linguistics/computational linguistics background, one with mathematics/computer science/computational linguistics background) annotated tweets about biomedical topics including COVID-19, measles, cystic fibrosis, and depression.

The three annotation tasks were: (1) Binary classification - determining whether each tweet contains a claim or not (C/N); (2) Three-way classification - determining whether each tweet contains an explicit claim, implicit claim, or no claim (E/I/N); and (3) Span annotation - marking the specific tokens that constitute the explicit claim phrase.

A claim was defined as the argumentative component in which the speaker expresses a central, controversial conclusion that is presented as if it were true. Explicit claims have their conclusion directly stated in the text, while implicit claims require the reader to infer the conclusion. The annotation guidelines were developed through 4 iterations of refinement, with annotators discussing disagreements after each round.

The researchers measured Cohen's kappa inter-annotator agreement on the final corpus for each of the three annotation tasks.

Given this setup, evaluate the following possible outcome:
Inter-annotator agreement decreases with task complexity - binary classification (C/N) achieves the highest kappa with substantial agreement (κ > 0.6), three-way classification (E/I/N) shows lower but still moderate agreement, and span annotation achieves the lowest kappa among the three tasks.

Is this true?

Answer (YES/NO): NO